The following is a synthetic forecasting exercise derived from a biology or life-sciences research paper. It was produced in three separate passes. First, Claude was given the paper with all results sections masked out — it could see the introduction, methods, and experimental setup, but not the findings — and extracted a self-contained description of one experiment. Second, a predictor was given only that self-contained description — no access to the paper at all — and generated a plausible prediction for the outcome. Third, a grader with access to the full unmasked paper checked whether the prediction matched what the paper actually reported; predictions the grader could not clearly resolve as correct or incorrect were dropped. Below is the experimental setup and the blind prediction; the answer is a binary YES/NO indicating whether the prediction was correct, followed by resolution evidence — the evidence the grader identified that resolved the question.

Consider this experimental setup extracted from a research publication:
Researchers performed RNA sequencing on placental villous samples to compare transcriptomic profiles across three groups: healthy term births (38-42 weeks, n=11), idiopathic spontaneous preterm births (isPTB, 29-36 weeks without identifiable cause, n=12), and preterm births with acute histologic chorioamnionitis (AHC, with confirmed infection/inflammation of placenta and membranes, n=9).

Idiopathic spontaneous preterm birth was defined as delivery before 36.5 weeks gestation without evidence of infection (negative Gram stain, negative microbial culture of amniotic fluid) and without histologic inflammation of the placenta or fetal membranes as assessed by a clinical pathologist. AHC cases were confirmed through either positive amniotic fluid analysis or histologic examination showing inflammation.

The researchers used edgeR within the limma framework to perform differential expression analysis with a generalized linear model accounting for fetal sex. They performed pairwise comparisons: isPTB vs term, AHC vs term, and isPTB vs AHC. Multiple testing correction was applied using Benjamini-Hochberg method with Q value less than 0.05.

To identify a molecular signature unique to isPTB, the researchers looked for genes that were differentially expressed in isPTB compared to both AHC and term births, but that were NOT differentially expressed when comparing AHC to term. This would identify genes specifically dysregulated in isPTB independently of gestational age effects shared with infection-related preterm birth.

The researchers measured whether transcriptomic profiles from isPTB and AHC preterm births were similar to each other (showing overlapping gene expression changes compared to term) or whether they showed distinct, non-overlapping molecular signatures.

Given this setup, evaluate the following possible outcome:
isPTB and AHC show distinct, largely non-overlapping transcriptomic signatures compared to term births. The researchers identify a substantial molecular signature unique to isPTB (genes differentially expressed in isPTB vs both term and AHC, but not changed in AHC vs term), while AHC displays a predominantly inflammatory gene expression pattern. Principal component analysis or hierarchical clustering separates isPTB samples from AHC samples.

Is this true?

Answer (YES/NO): NO